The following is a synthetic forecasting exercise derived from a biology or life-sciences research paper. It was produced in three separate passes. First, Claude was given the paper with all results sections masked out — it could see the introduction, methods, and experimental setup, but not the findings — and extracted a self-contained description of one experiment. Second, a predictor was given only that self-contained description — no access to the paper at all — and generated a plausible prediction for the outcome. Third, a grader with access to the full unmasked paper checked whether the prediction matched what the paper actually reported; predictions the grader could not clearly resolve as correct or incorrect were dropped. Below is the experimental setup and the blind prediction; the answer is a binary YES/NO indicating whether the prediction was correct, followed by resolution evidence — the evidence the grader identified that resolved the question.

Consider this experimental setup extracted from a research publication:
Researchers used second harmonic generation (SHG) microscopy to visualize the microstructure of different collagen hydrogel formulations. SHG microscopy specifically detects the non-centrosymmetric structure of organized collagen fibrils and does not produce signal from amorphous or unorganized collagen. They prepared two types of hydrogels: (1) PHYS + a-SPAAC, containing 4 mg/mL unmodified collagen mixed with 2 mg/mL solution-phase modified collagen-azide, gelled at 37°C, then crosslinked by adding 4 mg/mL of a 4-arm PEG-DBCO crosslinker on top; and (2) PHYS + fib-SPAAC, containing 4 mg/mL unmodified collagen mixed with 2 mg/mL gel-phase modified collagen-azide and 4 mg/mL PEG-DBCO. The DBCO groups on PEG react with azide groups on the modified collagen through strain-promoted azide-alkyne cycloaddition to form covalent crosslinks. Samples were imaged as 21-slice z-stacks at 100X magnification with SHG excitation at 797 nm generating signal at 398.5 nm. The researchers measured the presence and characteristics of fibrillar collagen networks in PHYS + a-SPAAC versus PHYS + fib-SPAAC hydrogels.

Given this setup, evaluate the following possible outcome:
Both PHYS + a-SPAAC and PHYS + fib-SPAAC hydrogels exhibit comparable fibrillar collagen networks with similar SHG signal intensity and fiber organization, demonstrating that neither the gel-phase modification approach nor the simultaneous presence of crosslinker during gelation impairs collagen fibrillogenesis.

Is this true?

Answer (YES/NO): NO